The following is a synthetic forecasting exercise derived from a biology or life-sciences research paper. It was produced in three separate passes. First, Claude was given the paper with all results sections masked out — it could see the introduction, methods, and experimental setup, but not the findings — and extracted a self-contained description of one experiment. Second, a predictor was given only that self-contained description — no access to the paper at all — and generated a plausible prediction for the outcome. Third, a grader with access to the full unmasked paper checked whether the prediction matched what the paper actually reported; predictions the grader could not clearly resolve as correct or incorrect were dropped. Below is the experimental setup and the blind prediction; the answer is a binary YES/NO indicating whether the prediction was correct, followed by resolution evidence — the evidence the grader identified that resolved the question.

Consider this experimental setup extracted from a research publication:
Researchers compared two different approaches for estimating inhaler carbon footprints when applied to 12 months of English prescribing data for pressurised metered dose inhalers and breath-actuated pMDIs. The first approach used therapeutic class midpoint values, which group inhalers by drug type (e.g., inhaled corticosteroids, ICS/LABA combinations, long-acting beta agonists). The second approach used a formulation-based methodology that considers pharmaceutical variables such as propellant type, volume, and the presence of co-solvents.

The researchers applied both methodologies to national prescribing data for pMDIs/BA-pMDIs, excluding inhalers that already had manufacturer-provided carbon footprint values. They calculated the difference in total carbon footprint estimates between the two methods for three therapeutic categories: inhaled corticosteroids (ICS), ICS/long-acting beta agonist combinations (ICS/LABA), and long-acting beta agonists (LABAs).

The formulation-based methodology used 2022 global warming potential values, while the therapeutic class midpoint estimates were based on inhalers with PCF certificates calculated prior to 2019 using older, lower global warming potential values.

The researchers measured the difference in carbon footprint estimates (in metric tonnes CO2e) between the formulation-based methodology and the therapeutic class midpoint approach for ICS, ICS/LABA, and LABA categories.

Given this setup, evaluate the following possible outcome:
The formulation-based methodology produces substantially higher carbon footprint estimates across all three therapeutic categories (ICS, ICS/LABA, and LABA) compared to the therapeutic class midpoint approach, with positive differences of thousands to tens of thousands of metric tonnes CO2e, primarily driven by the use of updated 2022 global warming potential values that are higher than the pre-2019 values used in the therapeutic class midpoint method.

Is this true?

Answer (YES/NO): NO